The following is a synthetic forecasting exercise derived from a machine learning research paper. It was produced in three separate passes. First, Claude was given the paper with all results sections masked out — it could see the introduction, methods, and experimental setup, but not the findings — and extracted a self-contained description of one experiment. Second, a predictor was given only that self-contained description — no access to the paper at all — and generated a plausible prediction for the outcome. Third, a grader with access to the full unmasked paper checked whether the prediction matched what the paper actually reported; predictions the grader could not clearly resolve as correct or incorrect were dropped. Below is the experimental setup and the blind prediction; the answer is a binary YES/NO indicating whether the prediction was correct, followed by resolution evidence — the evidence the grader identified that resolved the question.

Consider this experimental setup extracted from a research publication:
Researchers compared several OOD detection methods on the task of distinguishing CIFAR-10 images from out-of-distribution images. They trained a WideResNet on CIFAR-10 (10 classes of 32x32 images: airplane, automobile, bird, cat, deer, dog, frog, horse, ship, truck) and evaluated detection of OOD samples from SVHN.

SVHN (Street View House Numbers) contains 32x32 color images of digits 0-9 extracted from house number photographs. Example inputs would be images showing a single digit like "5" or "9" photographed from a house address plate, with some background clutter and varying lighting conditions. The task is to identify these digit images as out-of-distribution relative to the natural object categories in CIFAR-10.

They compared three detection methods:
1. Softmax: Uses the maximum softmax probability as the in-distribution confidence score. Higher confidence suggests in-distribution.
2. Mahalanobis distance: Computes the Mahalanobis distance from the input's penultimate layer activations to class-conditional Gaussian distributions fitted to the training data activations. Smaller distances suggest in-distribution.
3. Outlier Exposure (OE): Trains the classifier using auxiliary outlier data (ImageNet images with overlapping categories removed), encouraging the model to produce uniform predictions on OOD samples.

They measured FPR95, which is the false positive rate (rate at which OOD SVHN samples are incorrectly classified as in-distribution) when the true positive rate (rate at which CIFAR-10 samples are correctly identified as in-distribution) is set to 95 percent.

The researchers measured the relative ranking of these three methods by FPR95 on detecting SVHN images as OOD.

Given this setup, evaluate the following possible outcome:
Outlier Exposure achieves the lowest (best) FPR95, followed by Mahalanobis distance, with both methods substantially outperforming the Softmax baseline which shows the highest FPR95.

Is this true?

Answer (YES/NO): YES